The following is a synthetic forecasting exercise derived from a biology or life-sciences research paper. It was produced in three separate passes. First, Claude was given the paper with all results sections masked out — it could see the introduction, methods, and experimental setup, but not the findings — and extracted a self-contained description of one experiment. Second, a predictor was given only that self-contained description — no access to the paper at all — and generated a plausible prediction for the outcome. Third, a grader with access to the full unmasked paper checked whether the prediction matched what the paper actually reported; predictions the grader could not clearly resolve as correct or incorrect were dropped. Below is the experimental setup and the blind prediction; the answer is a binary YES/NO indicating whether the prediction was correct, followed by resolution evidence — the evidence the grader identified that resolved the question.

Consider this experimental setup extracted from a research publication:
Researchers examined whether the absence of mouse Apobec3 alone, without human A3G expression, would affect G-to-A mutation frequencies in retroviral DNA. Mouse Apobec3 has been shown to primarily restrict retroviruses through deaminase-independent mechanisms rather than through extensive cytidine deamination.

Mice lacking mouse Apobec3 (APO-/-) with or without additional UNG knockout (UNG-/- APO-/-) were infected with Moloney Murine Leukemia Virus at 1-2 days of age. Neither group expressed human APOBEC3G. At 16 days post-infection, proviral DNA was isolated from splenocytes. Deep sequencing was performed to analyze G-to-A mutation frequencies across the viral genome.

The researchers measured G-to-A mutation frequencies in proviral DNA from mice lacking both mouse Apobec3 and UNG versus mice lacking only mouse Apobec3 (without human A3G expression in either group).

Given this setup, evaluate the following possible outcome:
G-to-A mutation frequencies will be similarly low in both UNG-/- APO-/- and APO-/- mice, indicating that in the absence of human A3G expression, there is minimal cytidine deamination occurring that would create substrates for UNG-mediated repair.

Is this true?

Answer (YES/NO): YES